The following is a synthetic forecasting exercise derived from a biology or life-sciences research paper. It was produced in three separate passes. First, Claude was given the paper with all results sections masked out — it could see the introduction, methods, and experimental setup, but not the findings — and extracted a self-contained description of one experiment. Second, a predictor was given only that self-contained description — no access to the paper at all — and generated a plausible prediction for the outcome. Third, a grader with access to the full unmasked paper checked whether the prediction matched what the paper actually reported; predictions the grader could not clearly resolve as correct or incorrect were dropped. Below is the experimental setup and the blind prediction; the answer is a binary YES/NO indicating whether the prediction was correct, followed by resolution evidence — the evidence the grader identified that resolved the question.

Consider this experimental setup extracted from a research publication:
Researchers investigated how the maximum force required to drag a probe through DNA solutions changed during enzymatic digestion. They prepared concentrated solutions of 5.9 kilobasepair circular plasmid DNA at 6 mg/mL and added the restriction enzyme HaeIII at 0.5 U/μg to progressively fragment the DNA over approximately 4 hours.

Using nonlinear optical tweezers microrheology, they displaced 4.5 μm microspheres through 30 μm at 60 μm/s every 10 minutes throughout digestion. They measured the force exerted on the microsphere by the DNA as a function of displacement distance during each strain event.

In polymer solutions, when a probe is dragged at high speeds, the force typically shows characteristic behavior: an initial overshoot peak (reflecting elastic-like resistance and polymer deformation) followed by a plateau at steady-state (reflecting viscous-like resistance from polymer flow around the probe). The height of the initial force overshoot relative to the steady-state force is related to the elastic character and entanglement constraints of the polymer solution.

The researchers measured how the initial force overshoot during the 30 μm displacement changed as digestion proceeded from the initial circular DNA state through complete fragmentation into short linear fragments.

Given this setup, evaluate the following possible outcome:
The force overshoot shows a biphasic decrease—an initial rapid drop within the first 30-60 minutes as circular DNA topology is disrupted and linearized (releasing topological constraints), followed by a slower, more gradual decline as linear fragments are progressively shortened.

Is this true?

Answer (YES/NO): NO